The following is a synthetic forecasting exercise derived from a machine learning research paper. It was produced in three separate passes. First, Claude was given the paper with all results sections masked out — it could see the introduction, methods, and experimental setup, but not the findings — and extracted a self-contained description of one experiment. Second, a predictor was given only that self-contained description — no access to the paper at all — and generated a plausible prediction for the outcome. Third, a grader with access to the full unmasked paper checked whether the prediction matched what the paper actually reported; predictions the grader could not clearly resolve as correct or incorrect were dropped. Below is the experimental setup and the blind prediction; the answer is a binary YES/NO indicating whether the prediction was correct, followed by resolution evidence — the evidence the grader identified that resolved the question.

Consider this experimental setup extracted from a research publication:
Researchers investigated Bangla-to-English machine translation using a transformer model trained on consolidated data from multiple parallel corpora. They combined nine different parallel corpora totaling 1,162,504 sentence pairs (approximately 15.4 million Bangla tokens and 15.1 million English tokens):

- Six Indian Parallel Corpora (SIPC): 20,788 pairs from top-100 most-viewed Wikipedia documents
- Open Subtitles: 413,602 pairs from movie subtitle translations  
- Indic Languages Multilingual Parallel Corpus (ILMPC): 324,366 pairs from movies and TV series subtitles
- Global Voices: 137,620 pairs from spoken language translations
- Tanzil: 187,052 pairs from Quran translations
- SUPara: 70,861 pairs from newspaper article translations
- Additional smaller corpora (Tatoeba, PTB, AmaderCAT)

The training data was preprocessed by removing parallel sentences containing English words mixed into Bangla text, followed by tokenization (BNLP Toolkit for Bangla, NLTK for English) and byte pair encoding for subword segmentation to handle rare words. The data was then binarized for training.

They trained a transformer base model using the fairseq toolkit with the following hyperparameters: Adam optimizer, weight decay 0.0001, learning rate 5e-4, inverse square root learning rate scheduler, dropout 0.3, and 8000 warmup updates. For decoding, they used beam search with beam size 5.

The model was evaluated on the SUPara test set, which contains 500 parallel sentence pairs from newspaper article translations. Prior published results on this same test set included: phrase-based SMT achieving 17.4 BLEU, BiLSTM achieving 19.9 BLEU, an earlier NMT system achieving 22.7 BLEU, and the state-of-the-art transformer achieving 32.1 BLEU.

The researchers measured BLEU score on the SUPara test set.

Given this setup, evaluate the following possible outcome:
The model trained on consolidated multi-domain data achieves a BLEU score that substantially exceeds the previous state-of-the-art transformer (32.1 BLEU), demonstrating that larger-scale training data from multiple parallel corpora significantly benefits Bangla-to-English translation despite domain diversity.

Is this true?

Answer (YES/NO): NO